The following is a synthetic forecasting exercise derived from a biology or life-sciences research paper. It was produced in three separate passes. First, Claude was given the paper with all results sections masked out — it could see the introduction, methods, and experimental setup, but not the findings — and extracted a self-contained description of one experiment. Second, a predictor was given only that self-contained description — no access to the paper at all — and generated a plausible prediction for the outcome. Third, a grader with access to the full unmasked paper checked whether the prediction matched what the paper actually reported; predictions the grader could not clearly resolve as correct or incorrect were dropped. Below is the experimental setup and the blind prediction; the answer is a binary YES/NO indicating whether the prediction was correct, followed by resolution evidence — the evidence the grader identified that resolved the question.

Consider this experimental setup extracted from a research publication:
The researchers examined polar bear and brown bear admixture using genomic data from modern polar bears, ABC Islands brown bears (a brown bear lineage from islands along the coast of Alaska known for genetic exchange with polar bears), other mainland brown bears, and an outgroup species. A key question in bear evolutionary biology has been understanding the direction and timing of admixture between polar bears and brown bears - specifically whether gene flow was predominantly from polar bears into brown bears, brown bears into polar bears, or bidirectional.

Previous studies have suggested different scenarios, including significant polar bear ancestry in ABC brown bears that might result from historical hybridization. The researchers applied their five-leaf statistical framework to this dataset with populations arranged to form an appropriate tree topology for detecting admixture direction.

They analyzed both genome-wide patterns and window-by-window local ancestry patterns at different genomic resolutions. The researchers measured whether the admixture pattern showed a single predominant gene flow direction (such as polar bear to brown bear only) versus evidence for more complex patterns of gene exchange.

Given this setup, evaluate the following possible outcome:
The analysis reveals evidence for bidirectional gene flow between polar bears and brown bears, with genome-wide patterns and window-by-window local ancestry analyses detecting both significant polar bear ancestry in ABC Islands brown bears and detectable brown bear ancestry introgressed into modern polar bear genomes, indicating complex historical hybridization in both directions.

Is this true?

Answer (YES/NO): YES